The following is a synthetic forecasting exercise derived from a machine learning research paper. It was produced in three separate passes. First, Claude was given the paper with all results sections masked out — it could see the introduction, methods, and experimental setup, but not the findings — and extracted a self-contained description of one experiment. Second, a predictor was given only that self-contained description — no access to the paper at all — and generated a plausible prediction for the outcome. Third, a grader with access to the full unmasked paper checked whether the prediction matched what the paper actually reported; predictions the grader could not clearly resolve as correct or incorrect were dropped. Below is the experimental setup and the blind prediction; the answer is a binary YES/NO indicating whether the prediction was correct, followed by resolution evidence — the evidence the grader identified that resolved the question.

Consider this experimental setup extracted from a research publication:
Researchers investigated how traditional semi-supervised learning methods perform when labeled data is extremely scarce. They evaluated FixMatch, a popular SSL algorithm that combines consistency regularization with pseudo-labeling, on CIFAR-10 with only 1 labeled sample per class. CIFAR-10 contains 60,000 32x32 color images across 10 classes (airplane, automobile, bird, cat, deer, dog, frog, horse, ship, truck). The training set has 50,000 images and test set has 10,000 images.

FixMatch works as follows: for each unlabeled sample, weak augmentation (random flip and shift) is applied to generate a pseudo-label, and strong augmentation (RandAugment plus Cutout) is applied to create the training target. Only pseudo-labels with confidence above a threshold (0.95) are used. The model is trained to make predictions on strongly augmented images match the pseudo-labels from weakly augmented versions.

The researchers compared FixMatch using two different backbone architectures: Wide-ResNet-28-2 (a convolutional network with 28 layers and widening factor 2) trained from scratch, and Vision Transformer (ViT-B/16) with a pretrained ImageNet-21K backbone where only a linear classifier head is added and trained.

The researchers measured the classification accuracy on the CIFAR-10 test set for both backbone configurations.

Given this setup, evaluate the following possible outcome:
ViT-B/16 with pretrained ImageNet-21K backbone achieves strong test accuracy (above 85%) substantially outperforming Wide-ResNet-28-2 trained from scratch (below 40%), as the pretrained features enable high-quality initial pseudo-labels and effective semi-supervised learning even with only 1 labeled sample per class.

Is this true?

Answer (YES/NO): NO